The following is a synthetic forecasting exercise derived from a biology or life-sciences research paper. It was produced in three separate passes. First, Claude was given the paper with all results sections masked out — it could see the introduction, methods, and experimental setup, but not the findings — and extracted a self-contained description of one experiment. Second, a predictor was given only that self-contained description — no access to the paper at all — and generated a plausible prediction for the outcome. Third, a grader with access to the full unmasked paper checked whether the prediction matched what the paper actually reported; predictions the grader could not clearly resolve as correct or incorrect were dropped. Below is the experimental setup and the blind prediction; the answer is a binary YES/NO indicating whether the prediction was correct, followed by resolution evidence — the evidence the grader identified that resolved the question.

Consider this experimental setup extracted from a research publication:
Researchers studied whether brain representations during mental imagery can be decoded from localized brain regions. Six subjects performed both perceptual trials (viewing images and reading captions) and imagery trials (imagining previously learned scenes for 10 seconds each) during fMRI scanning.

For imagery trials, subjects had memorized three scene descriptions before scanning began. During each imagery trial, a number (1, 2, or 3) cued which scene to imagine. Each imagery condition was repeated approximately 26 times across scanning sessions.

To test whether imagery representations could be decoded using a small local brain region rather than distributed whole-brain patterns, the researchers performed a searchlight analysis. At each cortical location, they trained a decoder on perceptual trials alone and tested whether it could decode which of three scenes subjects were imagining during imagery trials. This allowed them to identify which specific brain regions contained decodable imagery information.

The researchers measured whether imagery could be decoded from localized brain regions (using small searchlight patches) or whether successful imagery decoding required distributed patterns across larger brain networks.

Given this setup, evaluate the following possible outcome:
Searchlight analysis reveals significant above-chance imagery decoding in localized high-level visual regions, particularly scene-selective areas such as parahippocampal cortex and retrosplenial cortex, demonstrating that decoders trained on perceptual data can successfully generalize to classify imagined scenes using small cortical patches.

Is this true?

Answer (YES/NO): NO